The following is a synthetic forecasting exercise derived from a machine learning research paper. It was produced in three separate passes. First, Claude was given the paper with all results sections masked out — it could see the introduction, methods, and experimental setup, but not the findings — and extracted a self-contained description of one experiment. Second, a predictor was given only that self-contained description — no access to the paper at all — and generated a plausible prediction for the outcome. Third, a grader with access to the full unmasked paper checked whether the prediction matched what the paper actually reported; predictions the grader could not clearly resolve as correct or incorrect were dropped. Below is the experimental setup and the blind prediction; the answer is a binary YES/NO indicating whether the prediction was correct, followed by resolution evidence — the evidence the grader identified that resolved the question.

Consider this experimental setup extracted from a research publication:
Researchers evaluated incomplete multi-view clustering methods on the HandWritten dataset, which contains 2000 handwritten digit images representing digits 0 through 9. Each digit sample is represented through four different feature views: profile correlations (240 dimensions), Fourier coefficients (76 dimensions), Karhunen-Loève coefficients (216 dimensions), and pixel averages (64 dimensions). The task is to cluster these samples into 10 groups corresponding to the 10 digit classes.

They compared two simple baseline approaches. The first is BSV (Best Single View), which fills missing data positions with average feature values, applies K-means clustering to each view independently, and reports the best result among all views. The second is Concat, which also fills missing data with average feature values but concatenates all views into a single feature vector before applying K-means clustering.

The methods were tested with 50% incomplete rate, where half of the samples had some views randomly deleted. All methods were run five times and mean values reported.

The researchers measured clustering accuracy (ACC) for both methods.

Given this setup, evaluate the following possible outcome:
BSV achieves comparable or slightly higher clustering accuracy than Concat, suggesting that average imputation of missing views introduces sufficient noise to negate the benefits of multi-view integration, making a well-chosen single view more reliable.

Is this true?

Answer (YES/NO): NO